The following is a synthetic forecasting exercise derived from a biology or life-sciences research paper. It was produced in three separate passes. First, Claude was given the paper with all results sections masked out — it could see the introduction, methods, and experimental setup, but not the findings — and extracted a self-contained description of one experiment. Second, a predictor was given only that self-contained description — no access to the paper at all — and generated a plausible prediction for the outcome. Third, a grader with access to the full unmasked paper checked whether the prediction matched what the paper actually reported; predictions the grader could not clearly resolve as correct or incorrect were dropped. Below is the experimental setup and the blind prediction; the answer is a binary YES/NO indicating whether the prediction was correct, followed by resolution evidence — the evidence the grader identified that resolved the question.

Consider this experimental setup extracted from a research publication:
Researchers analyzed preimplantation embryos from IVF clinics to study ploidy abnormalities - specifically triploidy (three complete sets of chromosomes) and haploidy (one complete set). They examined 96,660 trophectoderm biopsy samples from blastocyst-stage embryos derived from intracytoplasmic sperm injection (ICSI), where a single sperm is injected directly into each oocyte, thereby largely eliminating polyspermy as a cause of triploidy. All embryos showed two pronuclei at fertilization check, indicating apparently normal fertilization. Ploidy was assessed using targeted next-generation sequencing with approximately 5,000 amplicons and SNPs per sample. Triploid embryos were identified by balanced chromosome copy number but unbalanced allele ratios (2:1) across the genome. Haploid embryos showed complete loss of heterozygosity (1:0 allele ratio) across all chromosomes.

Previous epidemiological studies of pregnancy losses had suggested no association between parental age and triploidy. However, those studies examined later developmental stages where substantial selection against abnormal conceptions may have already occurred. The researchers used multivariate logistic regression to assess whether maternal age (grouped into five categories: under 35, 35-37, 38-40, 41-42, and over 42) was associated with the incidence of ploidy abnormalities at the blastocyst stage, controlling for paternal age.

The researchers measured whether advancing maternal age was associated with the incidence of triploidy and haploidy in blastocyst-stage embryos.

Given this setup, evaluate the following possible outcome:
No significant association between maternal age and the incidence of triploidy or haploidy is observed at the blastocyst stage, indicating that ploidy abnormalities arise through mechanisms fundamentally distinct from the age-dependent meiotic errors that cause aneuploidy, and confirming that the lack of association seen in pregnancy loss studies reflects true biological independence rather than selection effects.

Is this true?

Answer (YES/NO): NO